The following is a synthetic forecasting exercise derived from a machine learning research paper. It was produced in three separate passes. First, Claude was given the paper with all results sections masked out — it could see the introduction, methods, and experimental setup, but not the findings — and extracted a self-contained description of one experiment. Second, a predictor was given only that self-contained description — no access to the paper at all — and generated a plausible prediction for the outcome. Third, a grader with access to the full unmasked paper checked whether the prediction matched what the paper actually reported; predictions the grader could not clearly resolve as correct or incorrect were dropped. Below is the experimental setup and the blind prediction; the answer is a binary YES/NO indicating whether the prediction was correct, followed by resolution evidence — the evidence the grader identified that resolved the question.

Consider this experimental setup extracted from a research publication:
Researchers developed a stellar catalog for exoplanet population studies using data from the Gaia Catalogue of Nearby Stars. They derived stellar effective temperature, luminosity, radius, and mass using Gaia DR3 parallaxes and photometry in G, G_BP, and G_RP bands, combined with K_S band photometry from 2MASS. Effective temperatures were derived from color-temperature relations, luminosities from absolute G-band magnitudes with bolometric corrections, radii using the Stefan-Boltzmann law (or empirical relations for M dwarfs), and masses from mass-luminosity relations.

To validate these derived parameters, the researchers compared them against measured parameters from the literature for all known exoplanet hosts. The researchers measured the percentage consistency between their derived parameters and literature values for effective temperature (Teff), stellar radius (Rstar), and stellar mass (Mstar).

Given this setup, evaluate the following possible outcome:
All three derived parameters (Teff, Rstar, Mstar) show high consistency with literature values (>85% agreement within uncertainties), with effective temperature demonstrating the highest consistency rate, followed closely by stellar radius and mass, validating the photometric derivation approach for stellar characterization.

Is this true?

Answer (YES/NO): NO